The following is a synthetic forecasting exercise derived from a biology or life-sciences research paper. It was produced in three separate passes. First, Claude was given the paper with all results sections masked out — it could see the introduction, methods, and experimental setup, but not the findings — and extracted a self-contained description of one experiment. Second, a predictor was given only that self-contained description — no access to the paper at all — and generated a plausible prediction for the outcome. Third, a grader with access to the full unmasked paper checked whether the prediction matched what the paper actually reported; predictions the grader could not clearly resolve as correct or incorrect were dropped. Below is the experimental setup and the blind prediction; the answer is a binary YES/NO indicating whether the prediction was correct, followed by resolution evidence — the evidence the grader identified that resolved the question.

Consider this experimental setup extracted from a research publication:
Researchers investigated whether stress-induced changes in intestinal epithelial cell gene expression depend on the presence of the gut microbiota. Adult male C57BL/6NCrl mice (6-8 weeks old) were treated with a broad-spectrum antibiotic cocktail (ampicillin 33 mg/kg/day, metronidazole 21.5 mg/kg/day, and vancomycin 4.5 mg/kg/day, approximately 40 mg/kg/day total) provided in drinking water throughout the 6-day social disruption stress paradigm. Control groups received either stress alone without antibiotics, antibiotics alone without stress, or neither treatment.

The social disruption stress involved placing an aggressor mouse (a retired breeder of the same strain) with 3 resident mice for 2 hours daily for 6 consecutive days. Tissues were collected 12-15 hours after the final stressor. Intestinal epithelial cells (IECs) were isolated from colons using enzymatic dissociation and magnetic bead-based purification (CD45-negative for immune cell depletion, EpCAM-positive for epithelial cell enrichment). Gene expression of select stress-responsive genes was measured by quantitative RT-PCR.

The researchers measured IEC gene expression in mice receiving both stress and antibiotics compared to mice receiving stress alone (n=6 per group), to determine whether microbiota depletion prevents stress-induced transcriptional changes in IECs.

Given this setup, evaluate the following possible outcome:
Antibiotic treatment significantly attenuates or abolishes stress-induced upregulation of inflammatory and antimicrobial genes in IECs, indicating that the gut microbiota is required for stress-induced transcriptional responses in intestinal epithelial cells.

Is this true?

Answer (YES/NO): YES